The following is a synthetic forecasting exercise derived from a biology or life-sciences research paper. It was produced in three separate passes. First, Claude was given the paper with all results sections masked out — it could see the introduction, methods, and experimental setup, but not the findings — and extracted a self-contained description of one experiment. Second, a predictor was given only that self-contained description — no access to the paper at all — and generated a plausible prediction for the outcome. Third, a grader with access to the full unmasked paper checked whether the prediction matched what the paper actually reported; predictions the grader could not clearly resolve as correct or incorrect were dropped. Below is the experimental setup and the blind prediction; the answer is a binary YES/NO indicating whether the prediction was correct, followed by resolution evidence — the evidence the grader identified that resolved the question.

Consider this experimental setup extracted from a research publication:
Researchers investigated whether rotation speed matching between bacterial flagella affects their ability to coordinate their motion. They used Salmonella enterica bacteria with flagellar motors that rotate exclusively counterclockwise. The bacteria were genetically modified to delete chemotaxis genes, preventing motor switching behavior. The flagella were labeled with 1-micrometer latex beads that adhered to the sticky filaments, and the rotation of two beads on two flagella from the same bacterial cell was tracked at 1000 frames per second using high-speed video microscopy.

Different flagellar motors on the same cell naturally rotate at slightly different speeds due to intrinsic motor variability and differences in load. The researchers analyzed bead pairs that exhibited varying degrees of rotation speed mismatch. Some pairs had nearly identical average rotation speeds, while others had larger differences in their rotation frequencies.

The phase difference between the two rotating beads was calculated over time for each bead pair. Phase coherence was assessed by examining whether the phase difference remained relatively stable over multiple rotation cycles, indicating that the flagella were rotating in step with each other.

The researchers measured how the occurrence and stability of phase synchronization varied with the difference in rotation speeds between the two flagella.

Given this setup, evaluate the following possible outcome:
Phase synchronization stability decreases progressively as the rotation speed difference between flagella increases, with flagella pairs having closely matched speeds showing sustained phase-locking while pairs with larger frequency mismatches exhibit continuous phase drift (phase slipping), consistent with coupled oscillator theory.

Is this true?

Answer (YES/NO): NO